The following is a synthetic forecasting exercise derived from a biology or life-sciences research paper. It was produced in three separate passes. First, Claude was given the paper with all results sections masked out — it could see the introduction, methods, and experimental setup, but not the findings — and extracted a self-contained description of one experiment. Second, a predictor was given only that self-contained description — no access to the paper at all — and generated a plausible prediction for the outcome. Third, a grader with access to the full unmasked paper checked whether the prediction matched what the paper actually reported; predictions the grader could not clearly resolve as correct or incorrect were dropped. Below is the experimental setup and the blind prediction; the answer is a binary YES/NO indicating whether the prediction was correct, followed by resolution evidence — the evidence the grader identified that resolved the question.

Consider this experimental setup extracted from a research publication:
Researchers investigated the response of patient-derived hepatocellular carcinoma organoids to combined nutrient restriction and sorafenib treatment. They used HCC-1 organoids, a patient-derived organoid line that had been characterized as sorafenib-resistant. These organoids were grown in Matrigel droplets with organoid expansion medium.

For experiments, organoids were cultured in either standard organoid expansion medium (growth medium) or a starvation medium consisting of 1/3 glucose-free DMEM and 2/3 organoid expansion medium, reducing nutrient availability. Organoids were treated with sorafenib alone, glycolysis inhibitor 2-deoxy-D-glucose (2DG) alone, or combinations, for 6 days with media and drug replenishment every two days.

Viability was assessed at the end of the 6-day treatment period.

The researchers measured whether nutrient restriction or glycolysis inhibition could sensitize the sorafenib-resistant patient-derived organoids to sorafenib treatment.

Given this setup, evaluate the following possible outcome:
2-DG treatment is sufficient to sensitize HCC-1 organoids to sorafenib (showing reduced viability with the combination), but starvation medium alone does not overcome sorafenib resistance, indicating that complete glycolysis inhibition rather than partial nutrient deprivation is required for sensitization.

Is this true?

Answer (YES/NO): NO